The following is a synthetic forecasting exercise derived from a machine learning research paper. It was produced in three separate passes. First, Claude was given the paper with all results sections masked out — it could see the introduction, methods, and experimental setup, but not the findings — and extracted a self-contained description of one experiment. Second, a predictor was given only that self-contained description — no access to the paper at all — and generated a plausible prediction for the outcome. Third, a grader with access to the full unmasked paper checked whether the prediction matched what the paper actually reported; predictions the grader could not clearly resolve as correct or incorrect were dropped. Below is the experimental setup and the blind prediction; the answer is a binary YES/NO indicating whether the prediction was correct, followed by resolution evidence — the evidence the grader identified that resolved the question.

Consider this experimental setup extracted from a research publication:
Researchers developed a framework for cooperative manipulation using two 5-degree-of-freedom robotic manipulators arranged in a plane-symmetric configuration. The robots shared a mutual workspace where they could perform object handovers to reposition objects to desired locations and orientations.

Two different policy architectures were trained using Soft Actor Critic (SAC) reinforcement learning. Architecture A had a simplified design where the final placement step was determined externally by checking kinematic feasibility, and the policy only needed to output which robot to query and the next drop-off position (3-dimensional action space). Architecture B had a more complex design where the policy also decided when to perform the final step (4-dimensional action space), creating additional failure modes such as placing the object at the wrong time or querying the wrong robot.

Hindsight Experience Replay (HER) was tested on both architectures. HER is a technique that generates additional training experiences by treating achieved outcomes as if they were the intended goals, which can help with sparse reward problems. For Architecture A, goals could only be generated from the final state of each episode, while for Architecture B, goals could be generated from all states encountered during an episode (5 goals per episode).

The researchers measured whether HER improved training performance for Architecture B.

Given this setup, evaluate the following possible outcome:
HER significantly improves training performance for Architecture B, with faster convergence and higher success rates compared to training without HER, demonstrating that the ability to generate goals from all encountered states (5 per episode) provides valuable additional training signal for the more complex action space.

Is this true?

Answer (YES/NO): YES